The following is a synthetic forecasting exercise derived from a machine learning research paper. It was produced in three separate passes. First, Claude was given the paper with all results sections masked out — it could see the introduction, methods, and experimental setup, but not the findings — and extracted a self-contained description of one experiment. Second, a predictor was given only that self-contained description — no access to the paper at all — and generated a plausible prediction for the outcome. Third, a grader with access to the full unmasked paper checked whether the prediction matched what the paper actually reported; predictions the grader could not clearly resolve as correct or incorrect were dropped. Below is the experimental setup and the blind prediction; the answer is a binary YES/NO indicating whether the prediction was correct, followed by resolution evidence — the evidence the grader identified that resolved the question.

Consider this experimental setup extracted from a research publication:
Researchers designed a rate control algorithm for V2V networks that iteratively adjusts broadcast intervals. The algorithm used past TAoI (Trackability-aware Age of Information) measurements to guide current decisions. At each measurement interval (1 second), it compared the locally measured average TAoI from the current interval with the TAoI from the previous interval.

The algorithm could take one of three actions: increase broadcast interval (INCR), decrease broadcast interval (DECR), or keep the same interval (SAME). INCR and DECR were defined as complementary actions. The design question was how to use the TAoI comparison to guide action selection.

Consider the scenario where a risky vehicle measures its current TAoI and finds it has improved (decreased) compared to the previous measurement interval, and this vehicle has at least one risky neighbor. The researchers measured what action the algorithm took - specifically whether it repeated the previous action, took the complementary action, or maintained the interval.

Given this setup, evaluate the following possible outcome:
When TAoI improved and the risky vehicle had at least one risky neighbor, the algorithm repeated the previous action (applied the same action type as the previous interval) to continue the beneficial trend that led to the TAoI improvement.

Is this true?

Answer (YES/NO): YES